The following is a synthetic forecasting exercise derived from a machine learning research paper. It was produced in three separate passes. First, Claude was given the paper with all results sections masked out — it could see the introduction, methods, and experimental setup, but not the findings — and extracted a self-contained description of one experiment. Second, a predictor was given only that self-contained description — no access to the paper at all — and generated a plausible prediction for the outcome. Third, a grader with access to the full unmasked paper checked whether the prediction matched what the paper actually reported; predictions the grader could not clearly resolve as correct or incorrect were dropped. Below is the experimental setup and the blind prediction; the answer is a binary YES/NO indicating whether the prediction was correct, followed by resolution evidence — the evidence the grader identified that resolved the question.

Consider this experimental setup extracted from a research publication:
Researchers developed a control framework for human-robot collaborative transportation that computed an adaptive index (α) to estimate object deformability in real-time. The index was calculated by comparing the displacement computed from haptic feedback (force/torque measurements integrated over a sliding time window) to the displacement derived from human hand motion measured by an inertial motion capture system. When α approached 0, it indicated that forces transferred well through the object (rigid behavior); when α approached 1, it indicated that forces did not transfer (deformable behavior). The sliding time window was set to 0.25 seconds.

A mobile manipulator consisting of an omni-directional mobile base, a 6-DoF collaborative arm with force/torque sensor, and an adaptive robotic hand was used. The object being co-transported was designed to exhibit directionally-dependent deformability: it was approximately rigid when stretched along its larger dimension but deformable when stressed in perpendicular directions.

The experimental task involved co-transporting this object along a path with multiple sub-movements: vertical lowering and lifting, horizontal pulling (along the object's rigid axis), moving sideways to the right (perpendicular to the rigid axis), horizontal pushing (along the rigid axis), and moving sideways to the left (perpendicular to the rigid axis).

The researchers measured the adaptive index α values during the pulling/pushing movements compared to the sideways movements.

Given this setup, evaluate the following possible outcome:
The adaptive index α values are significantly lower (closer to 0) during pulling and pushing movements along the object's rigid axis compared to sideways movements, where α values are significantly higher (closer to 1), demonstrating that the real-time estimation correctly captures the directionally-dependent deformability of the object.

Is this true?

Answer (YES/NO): NO